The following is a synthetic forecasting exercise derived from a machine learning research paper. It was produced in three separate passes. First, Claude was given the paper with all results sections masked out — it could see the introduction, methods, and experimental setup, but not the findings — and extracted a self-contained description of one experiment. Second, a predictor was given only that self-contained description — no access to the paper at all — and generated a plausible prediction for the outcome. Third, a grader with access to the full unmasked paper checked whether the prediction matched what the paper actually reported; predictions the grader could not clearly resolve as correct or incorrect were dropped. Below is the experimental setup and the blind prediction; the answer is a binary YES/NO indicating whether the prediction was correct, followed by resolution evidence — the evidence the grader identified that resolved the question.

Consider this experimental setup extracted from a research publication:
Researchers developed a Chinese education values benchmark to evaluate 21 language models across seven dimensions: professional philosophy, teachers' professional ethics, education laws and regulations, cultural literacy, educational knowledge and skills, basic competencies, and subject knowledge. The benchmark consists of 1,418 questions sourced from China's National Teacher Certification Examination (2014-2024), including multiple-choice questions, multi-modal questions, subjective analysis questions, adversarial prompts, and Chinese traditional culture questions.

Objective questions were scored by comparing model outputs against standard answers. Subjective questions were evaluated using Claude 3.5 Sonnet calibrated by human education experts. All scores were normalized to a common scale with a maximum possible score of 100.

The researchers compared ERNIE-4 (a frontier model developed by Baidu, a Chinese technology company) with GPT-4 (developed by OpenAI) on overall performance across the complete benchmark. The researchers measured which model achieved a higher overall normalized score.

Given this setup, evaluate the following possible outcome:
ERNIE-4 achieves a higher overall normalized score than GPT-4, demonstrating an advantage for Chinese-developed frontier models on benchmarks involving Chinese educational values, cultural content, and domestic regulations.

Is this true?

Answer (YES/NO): YES